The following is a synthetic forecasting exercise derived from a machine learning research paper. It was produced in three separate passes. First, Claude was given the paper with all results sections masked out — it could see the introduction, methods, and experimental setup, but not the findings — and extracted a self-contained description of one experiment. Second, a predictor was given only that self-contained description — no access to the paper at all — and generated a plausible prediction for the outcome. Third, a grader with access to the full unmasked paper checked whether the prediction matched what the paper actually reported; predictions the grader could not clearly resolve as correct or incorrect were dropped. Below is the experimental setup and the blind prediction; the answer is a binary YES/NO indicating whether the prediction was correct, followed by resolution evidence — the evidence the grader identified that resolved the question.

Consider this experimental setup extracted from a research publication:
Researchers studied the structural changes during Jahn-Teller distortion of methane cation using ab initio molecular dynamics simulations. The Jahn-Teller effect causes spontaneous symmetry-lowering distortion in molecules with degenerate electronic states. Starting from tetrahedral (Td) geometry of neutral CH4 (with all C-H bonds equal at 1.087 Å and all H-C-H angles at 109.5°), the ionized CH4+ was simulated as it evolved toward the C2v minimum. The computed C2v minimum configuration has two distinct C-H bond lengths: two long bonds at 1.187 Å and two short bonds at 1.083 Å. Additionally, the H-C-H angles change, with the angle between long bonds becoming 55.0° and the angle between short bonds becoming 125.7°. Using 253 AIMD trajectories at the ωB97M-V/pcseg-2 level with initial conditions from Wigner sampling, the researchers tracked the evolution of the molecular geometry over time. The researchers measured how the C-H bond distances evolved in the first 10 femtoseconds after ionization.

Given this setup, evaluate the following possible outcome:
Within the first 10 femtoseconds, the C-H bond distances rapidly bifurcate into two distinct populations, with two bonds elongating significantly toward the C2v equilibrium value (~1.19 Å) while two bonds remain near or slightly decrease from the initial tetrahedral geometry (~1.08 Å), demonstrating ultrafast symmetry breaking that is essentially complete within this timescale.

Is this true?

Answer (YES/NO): YES